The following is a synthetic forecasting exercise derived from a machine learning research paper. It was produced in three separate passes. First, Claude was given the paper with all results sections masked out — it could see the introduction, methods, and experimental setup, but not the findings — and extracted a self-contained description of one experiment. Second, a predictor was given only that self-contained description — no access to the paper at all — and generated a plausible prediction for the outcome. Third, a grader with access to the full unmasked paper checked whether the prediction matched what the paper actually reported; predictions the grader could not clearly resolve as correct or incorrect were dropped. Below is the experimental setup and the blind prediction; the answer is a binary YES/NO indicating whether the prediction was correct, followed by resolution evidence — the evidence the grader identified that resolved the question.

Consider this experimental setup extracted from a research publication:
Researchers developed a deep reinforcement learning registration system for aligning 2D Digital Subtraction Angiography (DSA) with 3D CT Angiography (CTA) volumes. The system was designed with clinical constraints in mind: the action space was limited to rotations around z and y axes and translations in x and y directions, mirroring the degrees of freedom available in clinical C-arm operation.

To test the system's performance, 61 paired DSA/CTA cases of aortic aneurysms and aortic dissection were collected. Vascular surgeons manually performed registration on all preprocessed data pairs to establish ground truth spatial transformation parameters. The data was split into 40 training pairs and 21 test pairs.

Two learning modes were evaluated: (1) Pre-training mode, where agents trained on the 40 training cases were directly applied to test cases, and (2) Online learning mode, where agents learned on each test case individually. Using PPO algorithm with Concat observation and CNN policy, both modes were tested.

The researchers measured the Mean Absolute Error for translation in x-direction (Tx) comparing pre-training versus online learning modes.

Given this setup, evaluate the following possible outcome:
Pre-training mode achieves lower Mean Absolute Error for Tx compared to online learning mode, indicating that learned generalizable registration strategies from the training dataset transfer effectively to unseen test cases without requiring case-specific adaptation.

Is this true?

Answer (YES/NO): NO